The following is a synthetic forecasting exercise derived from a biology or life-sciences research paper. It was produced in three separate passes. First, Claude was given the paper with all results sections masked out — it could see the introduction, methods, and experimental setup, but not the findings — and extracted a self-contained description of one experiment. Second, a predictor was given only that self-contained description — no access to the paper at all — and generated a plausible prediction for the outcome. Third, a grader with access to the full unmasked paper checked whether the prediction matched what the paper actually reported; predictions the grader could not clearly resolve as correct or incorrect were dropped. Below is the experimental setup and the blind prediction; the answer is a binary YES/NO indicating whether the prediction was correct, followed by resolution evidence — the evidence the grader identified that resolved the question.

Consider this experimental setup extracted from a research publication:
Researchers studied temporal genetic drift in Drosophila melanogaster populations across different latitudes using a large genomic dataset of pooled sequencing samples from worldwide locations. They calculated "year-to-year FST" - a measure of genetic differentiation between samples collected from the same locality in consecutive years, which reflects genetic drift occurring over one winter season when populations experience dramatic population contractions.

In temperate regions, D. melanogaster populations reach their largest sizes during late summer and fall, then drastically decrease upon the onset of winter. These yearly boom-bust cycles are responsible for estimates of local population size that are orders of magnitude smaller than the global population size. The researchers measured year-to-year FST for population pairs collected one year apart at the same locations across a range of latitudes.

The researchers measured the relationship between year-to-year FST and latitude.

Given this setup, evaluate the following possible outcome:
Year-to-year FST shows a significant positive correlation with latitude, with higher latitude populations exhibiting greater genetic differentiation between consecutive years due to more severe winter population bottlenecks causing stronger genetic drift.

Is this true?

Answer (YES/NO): YES